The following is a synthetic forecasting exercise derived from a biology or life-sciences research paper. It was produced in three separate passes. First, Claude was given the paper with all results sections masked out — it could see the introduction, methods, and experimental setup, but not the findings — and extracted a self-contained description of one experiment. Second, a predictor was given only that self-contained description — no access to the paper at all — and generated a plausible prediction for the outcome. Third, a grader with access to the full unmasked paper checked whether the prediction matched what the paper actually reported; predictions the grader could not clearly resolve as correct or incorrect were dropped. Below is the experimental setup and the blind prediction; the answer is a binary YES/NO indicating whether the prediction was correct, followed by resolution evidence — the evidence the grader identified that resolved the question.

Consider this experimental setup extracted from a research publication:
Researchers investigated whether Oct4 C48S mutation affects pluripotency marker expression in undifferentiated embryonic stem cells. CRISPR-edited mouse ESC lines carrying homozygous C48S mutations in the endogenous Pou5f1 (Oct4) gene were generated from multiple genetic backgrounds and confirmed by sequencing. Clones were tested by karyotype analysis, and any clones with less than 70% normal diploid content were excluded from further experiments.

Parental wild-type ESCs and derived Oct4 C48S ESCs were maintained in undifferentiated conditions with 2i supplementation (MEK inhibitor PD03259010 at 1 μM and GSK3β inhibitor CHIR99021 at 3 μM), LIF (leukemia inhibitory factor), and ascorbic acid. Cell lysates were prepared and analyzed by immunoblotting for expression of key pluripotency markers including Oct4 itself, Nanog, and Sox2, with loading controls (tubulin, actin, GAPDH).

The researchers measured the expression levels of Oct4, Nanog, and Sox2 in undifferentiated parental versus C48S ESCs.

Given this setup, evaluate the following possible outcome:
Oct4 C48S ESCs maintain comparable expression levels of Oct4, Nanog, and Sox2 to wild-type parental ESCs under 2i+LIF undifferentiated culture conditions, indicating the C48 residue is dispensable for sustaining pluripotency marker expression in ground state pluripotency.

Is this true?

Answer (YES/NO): YES